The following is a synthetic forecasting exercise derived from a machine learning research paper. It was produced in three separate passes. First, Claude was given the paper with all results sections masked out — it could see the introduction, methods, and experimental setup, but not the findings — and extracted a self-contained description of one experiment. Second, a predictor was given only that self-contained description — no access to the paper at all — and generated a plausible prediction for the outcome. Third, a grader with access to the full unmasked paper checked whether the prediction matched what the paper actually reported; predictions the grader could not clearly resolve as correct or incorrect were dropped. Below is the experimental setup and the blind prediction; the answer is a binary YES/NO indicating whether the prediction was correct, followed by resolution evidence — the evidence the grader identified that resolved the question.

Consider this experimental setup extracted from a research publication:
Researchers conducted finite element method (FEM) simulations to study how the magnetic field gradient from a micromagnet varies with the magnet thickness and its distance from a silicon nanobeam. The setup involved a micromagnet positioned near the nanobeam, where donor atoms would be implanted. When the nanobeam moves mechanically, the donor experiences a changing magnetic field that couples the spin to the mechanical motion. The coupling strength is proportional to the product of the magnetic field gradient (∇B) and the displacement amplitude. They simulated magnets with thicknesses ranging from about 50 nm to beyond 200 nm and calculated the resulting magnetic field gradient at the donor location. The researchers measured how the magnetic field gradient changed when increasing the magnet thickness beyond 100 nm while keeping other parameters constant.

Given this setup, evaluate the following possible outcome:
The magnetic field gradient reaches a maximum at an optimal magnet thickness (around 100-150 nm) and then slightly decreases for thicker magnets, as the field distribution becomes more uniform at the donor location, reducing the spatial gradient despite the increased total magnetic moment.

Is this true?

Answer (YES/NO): NO